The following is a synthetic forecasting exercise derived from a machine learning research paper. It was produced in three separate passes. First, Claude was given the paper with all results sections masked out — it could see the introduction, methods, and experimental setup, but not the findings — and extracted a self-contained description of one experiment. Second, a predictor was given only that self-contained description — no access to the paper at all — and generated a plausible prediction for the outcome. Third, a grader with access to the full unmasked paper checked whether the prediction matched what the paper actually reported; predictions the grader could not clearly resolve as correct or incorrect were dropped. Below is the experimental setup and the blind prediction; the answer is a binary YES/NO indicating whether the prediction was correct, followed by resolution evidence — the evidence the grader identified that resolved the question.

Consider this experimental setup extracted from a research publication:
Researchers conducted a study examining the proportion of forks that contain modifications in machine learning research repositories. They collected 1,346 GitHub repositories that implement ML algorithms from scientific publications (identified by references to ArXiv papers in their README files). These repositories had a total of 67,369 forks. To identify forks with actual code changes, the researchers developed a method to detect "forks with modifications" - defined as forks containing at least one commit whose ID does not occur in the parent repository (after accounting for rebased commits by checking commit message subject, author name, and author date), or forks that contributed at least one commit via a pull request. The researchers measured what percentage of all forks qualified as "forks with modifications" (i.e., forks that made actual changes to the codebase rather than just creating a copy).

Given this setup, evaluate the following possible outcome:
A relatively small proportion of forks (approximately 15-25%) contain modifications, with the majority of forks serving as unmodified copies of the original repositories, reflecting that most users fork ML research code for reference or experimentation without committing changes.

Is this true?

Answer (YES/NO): NO